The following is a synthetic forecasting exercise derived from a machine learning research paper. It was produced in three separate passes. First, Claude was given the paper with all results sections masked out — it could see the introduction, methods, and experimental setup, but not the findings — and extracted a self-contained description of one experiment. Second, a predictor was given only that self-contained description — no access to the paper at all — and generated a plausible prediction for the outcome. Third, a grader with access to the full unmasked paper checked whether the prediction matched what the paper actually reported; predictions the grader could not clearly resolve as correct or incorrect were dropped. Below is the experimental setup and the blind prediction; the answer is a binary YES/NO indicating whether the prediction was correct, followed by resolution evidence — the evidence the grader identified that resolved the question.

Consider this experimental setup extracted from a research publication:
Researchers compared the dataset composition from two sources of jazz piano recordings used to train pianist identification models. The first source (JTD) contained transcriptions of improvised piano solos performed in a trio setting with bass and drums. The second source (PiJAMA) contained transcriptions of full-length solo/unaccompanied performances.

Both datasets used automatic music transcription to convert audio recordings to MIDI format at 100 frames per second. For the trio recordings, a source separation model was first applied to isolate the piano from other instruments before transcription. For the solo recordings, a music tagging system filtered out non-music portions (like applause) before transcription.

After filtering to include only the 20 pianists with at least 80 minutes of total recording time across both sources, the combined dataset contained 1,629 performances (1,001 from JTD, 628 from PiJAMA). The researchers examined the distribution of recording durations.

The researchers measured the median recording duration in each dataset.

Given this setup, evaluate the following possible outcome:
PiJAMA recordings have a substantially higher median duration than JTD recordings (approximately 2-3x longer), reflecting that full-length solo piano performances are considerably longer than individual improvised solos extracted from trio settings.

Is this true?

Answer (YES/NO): YES